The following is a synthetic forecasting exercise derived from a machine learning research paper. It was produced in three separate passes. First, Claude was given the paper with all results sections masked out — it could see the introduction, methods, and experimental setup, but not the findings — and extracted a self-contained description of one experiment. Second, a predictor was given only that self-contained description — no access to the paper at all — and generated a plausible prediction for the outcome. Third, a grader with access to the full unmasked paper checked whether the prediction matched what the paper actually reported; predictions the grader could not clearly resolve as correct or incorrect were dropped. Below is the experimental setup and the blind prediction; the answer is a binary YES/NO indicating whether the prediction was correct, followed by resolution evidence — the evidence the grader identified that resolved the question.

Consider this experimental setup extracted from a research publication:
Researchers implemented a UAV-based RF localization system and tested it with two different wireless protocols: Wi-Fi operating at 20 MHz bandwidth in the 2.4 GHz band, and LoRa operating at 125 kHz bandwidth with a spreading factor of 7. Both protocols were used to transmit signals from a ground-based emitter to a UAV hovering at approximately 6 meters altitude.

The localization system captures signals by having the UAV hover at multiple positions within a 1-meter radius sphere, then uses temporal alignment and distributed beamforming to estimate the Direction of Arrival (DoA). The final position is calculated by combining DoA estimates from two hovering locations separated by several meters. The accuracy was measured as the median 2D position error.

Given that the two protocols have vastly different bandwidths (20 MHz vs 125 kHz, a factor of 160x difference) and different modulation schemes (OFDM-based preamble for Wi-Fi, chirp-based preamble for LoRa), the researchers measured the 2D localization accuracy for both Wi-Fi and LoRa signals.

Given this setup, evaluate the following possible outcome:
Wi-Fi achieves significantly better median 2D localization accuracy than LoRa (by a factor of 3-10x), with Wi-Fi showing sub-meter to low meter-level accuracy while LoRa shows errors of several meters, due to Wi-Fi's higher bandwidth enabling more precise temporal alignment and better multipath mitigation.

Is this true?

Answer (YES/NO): NO